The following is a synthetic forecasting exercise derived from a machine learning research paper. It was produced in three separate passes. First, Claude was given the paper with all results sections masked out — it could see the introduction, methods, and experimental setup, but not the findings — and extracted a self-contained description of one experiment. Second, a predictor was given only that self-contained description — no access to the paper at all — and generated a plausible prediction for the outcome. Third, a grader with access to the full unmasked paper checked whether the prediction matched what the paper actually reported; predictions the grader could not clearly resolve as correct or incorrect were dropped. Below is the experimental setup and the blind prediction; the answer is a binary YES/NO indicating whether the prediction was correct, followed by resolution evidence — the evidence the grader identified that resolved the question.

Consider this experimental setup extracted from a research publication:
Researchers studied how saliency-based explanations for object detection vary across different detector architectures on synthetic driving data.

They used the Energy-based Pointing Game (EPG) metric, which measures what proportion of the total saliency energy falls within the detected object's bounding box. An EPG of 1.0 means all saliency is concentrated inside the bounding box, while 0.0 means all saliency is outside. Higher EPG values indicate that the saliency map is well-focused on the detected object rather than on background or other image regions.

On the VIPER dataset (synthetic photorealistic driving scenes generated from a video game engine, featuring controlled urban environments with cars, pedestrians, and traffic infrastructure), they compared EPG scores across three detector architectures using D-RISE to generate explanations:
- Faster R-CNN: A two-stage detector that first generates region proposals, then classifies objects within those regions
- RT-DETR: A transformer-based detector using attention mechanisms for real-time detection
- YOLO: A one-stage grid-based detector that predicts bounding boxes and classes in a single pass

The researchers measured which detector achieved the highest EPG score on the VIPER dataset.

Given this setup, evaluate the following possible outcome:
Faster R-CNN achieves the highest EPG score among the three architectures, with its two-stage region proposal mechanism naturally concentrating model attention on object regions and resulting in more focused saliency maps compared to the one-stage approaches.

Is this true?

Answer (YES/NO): NO